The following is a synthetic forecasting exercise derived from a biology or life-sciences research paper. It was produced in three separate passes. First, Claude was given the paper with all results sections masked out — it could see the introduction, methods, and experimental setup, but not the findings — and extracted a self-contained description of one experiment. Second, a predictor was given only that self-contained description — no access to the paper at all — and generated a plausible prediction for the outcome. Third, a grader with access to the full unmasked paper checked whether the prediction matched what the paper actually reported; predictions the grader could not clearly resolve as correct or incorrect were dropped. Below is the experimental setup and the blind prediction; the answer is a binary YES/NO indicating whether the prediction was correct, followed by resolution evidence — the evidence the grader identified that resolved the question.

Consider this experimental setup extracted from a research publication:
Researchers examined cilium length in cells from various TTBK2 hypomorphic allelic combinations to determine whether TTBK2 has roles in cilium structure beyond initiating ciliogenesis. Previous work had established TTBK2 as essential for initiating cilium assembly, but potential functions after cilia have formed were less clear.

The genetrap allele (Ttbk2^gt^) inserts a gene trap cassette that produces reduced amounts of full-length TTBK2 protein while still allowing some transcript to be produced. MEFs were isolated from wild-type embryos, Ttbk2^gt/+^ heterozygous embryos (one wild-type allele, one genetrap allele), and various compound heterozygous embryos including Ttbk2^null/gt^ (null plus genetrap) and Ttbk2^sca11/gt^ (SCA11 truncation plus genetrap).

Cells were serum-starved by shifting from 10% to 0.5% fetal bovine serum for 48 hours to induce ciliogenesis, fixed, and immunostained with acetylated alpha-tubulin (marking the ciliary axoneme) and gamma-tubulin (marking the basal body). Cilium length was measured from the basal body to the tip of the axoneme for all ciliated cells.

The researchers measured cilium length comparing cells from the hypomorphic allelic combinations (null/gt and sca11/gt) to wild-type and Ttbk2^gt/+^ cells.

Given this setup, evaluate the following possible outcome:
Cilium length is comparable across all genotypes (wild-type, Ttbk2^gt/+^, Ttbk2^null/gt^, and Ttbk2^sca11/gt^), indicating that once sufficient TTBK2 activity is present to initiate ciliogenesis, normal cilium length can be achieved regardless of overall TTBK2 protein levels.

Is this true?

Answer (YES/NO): NO